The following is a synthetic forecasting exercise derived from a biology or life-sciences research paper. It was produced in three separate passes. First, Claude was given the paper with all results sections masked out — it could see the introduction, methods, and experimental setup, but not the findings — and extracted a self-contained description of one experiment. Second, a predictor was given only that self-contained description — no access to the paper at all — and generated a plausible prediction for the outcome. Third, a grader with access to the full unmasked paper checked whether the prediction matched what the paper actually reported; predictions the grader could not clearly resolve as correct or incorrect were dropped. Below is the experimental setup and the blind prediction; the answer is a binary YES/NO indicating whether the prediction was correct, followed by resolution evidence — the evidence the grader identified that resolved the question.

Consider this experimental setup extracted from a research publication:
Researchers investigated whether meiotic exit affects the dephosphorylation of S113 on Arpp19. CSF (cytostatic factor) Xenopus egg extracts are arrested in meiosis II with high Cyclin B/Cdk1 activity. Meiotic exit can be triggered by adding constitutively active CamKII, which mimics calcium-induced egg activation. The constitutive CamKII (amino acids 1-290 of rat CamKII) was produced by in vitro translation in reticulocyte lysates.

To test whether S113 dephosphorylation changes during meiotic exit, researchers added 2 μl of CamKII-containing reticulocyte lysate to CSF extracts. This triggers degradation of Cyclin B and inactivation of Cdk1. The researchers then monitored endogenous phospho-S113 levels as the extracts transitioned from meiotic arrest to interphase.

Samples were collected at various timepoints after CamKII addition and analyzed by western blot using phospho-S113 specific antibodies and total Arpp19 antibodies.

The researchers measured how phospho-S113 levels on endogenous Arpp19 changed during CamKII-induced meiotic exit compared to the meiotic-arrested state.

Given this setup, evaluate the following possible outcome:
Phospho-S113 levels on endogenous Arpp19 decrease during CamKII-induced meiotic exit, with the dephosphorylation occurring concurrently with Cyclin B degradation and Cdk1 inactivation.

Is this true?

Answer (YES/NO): NO